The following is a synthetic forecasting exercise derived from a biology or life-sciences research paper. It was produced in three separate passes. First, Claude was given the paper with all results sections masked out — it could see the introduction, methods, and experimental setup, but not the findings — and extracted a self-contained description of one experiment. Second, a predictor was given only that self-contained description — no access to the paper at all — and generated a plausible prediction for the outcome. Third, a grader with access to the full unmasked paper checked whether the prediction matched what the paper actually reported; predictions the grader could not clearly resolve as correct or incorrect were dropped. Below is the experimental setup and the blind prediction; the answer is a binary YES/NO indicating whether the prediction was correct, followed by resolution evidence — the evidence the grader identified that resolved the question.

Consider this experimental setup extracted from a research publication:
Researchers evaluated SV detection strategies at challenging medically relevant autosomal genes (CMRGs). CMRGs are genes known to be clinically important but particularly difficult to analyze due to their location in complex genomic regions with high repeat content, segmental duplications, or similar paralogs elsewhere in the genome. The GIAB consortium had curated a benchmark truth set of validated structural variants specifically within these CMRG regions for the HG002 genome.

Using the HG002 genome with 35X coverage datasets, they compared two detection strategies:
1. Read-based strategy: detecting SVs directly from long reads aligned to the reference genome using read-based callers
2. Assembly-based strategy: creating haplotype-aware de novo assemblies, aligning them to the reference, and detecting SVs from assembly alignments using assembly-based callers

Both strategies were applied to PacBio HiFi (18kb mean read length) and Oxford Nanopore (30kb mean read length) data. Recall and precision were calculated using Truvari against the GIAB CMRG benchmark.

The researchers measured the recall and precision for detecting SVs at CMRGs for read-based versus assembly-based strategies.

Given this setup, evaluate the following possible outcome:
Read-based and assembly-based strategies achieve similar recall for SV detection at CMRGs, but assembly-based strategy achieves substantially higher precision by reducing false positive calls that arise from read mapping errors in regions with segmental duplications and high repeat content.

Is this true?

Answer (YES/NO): NO